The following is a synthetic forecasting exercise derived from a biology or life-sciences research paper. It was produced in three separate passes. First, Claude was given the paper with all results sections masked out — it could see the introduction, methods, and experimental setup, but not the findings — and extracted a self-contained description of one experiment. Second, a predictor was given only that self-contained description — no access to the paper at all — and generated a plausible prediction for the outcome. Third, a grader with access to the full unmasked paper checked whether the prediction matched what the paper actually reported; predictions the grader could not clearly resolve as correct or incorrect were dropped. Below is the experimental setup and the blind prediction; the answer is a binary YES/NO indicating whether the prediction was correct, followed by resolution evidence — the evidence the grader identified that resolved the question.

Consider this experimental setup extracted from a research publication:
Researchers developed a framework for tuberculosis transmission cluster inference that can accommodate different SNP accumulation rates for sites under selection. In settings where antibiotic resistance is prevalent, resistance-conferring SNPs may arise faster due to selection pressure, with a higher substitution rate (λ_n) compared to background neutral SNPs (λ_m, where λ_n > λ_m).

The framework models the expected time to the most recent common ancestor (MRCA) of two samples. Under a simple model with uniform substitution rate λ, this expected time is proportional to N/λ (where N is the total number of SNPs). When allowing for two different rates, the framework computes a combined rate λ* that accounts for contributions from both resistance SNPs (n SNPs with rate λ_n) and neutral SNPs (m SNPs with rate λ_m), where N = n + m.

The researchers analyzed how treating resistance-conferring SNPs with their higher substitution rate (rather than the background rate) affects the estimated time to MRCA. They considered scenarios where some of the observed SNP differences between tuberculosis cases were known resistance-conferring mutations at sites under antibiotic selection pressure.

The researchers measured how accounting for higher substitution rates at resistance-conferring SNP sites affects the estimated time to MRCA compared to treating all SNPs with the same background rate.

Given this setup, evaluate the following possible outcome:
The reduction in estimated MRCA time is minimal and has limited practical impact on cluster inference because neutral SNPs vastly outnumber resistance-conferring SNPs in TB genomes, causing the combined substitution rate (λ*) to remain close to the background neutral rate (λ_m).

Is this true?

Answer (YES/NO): NO